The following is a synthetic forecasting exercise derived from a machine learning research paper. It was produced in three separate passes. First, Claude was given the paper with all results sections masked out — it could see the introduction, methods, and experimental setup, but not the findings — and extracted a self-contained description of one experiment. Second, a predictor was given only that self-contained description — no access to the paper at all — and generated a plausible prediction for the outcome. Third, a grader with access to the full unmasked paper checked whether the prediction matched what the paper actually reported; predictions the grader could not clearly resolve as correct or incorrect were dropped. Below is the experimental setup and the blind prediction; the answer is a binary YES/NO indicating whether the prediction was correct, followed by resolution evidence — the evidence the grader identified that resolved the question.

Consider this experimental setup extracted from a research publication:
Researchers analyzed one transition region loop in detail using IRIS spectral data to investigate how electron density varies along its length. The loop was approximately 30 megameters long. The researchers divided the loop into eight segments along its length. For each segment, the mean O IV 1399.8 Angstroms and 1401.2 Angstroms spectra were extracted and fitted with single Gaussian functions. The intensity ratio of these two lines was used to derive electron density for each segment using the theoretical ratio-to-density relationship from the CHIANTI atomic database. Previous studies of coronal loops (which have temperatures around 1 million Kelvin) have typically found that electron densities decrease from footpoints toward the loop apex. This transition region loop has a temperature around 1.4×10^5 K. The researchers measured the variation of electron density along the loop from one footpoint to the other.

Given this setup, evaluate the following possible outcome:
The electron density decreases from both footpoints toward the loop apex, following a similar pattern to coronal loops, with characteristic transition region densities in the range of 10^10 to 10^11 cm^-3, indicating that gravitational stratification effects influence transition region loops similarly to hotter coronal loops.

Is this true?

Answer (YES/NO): NO